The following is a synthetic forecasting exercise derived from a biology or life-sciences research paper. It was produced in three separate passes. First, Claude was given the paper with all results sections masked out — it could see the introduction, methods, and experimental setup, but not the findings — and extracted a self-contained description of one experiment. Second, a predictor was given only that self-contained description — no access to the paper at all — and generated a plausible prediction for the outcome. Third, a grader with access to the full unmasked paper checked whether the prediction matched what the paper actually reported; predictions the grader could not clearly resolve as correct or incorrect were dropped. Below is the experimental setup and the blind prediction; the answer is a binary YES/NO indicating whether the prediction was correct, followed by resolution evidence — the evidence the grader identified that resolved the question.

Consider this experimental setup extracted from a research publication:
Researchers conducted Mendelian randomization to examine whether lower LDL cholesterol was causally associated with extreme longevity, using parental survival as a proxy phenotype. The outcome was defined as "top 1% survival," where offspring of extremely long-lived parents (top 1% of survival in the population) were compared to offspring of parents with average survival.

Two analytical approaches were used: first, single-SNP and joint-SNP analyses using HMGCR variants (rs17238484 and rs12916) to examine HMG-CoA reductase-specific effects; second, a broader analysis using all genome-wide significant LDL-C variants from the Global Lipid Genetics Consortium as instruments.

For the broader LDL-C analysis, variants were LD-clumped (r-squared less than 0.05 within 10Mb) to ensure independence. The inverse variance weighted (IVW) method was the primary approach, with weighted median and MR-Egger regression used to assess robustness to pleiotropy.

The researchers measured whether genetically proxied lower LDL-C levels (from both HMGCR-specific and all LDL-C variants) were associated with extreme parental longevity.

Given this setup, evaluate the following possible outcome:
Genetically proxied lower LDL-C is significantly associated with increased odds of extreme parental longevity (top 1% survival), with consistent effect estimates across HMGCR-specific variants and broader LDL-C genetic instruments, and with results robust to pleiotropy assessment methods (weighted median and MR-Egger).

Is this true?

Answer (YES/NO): NO